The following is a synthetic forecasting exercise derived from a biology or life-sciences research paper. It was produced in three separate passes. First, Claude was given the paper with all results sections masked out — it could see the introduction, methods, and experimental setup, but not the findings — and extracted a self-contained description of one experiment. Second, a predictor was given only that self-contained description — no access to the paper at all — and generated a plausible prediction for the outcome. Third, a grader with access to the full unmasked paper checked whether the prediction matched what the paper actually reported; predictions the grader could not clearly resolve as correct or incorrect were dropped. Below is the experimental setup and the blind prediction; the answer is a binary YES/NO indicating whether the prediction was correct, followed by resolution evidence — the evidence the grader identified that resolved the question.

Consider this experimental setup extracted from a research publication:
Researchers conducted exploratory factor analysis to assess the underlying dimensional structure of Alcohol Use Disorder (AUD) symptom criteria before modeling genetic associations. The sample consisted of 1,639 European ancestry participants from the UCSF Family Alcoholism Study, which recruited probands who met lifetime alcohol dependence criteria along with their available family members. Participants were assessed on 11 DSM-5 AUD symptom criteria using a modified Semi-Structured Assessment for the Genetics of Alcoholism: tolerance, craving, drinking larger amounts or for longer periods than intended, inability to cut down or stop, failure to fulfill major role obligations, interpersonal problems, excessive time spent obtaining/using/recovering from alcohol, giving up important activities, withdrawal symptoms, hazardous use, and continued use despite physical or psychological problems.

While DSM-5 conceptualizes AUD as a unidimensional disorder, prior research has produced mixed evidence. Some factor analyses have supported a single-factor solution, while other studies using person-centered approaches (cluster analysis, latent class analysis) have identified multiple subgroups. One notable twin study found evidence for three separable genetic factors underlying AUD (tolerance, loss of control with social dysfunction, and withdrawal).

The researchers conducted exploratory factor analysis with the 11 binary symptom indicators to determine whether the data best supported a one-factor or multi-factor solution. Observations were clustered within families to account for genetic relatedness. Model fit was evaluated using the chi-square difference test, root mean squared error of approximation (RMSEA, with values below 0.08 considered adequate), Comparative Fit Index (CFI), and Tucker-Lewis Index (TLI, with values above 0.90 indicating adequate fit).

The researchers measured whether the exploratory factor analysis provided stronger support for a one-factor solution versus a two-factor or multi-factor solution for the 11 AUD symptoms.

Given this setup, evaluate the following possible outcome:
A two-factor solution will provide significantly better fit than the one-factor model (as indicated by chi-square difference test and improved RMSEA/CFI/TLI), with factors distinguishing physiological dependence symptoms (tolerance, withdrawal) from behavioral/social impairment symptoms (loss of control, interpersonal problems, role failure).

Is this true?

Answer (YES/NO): NO